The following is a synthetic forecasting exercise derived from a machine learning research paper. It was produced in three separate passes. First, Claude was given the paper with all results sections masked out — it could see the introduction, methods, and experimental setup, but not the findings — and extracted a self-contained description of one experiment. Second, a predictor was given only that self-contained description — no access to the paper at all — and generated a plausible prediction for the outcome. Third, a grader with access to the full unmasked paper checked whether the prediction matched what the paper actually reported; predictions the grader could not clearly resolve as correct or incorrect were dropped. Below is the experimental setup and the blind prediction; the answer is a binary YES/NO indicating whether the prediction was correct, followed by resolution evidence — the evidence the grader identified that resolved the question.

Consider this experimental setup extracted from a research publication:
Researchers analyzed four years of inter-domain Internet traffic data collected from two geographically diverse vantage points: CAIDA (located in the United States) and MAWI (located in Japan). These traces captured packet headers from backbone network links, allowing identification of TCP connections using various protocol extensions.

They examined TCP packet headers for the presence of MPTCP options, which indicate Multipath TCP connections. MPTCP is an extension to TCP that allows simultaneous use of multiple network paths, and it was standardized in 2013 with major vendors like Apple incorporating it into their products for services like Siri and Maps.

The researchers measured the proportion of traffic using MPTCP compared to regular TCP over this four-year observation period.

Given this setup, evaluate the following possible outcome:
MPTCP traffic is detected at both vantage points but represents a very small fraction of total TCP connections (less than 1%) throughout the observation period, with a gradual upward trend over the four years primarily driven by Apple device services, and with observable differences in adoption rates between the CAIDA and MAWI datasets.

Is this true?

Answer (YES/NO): NO